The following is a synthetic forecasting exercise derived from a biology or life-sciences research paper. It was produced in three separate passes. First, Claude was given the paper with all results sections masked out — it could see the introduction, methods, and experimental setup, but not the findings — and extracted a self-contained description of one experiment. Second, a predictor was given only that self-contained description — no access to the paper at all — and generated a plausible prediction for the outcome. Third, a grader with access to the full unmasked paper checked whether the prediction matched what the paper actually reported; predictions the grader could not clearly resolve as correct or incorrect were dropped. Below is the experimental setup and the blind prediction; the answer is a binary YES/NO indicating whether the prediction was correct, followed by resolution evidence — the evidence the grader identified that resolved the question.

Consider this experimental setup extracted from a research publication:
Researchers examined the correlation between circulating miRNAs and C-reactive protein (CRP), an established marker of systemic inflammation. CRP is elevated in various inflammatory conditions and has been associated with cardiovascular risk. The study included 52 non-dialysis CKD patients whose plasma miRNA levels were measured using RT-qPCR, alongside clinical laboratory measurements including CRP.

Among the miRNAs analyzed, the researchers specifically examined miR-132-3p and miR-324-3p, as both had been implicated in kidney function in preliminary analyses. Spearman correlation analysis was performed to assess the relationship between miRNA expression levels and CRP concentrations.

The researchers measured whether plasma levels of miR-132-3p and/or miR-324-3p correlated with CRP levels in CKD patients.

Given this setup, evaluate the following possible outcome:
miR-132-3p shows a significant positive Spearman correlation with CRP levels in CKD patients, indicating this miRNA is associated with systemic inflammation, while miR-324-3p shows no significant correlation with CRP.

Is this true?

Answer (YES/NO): NO